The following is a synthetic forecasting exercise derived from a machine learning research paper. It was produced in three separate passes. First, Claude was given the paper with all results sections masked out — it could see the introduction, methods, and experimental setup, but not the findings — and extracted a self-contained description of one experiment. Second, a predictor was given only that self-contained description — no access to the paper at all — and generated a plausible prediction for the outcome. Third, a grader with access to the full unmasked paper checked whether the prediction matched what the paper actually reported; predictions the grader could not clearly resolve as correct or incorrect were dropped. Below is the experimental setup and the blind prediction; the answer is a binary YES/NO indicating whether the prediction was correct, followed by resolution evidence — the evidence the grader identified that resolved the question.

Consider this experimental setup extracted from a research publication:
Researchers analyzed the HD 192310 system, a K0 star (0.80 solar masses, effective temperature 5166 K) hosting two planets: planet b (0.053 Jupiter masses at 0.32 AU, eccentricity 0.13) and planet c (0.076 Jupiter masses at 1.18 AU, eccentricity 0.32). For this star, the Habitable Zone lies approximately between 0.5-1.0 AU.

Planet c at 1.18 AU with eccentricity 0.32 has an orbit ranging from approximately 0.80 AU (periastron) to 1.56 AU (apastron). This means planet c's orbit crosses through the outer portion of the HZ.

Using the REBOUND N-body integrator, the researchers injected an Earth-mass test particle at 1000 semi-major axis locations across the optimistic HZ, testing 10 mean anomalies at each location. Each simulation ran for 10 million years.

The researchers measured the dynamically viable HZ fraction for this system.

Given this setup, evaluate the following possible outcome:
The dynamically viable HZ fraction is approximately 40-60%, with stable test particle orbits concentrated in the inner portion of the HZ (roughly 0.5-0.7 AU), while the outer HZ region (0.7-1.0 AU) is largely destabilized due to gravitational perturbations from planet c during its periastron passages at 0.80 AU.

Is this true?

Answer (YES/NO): NO